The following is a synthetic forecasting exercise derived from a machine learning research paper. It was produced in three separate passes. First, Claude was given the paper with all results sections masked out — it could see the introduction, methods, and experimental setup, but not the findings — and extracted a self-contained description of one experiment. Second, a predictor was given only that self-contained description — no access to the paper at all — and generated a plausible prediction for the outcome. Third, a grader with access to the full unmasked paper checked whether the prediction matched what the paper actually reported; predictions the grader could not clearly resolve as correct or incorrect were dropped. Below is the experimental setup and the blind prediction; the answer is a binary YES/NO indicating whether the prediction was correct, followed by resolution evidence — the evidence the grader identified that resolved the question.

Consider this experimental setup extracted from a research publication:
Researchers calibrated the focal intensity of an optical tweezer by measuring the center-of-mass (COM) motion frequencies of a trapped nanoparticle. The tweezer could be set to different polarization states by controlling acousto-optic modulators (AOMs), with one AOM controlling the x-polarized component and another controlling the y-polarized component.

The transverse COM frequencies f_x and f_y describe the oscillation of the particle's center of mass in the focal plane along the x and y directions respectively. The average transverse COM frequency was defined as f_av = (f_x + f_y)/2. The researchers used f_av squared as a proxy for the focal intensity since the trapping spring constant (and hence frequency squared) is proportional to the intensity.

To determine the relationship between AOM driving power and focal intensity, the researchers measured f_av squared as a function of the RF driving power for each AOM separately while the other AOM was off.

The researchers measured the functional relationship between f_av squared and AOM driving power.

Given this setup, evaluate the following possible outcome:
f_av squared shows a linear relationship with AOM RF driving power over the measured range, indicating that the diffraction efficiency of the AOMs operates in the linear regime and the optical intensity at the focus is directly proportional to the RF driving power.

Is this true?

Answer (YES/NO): NO